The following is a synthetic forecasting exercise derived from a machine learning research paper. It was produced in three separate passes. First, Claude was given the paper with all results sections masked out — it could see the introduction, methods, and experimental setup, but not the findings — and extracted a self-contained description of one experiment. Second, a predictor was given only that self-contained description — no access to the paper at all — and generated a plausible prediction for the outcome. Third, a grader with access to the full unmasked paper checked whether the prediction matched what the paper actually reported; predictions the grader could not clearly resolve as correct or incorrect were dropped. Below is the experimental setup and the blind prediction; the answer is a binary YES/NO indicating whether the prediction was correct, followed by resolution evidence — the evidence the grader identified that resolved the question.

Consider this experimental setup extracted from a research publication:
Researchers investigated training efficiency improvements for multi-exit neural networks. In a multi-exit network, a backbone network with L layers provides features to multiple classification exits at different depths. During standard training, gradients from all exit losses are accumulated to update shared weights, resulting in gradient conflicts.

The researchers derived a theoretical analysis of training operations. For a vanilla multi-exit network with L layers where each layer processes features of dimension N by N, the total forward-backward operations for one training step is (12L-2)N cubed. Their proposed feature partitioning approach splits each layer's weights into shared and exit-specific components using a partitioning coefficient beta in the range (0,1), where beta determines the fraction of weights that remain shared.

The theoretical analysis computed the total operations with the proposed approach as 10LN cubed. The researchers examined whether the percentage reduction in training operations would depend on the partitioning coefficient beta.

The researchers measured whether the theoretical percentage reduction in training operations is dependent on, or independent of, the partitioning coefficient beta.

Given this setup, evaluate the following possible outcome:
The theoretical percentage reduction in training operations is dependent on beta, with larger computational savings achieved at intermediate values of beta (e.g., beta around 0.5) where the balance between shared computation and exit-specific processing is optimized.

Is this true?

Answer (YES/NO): NO